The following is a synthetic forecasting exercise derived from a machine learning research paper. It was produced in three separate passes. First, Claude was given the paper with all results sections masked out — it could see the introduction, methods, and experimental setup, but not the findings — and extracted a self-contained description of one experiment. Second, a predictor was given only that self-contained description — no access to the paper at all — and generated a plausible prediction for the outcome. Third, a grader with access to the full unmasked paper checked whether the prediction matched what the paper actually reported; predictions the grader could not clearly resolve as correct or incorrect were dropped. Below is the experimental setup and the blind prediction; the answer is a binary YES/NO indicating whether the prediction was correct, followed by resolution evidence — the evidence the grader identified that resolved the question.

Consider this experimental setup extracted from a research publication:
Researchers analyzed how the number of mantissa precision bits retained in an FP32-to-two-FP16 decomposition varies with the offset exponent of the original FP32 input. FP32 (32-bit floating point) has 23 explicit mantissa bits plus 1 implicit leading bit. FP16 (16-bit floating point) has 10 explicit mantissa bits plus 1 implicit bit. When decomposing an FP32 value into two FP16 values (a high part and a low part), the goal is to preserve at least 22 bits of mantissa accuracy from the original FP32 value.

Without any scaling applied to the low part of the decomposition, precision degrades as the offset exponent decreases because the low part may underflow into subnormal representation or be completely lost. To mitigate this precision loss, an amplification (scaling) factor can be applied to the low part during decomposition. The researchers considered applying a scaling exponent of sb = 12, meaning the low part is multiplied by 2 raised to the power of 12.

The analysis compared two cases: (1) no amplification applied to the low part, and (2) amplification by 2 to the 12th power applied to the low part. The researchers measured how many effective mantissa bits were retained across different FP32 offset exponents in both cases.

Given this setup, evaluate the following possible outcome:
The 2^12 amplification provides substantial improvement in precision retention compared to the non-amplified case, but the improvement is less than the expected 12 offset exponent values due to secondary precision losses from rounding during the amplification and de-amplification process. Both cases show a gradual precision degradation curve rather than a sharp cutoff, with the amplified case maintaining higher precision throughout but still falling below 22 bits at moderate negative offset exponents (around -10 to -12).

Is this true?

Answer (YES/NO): NO